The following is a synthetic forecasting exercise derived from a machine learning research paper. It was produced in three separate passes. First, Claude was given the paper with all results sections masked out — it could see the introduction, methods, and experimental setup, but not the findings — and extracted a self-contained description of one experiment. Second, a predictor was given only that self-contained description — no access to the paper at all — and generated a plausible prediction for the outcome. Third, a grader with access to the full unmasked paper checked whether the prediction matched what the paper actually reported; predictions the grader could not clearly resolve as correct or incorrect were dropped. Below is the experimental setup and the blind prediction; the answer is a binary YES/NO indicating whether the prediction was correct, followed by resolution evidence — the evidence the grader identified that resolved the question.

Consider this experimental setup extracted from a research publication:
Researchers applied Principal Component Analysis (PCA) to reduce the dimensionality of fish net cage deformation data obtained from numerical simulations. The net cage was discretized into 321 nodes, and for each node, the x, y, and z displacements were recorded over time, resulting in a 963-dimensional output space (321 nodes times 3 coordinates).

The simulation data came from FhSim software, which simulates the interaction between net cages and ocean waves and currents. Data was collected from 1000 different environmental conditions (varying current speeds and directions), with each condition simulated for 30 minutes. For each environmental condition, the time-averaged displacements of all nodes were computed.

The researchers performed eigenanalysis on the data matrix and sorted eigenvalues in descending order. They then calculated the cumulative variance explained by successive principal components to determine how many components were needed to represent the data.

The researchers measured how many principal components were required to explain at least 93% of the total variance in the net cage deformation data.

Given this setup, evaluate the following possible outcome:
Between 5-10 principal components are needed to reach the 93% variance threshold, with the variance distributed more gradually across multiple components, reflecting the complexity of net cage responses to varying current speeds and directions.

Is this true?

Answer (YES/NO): NO